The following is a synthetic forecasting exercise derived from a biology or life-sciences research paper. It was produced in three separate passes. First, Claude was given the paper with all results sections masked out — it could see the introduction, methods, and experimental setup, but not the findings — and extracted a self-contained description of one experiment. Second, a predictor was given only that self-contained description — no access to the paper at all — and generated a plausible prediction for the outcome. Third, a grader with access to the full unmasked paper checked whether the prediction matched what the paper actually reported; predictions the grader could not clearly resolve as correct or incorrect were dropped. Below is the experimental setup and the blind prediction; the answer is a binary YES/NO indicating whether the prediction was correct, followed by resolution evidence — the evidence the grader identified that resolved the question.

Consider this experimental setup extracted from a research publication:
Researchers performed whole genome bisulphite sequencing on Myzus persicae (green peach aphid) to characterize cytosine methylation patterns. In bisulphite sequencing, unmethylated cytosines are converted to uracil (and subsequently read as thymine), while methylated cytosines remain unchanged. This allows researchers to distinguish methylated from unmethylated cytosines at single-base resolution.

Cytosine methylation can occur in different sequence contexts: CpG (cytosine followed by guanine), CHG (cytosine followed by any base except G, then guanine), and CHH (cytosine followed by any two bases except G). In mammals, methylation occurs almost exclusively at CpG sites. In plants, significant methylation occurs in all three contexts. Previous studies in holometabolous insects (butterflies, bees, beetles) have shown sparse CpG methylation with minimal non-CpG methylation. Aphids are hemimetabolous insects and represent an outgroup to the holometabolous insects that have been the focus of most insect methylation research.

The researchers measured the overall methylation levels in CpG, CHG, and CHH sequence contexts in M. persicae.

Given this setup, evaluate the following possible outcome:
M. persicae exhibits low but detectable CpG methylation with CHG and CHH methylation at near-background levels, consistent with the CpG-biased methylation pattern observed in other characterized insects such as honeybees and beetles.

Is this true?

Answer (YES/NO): YES